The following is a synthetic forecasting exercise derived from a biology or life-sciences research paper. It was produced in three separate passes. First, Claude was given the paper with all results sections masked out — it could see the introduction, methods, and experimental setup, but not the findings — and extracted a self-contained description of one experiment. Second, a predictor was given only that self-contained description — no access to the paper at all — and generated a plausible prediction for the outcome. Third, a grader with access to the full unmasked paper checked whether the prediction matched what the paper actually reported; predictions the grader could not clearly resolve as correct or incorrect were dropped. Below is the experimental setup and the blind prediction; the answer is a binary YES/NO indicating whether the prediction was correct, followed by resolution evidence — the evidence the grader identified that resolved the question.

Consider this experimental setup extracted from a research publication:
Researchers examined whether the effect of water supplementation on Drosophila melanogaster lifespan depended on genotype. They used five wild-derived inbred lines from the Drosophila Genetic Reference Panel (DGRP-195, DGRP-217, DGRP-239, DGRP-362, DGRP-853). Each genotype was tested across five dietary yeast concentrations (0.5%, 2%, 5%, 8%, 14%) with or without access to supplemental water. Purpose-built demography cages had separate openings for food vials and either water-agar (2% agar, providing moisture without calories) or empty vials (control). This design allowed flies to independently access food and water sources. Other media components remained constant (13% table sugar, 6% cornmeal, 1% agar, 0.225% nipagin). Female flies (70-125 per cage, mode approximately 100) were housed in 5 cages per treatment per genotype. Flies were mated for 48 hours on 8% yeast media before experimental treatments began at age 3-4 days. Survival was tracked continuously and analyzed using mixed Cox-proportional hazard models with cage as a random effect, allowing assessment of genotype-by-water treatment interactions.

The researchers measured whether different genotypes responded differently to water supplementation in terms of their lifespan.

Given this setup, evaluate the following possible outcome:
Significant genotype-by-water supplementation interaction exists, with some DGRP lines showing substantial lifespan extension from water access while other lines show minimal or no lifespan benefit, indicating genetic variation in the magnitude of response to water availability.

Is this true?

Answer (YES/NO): YES